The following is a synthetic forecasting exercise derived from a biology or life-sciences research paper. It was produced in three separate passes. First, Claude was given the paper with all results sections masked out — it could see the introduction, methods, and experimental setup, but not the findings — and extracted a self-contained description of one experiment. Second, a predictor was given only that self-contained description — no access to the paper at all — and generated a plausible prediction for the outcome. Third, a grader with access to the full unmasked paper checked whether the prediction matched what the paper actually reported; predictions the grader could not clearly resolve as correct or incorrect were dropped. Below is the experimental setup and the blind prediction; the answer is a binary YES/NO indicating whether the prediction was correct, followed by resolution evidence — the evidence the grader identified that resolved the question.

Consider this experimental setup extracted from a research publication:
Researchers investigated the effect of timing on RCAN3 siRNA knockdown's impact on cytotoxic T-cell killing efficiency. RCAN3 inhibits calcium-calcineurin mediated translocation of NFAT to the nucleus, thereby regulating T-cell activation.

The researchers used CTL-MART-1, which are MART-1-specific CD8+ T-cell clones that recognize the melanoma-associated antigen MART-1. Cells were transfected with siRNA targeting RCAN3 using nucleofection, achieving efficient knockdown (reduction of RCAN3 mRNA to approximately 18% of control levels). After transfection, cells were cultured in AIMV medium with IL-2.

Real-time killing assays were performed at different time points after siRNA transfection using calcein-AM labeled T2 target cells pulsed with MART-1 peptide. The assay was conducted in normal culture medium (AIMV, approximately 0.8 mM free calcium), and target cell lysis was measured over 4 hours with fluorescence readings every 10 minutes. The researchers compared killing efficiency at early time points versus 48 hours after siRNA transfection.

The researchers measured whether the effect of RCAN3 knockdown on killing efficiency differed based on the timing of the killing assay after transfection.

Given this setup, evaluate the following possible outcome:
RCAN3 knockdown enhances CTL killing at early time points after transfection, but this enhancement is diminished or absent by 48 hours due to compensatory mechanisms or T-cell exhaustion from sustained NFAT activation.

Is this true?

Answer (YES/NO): NO